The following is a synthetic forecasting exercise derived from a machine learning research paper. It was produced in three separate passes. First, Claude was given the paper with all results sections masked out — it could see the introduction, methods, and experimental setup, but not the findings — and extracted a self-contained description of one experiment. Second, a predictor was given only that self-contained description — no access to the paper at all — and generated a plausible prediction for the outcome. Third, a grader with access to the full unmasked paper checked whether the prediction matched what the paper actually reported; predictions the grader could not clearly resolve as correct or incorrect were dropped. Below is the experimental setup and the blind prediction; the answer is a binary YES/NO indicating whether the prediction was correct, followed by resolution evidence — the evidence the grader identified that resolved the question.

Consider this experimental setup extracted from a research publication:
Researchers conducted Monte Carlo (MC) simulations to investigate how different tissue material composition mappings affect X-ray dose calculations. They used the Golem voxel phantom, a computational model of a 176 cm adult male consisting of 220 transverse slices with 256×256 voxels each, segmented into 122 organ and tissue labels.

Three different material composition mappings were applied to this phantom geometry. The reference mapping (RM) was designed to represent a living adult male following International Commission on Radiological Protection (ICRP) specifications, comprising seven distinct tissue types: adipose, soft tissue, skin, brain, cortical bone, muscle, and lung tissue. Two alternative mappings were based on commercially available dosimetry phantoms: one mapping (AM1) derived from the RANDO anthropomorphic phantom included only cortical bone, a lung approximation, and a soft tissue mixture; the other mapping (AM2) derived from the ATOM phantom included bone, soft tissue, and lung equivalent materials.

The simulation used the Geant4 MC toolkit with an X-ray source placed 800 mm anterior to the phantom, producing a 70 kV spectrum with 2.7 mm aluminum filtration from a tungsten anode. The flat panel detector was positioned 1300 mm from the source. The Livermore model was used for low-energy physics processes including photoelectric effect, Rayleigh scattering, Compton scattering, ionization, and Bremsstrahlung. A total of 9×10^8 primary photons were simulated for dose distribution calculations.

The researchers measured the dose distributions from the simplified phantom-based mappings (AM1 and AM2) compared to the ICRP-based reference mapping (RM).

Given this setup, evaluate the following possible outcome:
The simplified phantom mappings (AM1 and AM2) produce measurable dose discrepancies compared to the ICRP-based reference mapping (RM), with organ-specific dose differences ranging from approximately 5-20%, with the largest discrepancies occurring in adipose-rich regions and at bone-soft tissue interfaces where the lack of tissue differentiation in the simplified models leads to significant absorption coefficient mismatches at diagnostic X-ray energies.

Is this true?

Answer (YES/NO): NO